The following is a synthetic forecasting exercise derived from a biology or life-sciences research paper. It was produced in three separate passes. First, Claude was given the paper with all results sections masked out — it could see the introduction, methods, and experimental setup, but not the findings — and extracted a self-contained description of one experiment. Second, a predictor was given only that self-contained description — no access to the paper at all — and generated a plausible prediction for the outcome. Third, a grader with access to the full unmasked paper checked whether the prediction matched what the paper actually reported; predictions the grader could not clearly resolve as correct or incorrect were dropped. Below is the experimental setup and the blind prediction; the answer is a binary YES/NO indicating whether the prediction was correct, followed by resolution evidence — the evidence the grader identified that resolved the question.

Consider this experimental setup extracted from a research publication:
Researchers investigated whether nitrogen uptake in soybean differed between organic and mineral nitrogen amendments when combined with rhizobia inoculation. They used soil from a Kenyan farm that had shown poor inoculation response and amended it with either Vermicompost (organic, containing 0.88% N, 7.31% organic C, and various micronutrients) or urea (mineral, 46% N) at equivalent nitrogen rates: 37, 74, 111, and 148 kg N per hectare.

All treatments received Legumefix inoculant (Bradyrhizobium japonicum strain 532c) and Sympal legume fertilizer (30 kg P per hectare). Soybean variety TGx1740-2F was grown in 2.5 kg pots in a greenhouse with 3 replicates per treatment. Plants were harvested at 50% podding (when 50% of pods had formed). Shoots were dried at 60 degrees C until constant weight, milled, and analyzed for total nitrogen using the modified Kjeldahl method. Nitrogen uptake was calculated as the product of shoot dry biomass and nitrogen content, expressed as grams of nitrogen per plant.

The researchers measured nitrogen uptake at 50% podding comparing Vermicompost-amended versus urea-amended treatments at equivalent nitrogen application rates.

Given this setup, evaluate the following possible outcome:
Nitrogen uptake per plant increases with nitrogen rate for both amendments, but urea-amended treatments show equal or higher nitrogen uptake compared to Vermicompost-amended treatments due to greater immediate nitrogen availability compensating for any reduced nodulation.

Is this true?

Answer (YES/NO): NO